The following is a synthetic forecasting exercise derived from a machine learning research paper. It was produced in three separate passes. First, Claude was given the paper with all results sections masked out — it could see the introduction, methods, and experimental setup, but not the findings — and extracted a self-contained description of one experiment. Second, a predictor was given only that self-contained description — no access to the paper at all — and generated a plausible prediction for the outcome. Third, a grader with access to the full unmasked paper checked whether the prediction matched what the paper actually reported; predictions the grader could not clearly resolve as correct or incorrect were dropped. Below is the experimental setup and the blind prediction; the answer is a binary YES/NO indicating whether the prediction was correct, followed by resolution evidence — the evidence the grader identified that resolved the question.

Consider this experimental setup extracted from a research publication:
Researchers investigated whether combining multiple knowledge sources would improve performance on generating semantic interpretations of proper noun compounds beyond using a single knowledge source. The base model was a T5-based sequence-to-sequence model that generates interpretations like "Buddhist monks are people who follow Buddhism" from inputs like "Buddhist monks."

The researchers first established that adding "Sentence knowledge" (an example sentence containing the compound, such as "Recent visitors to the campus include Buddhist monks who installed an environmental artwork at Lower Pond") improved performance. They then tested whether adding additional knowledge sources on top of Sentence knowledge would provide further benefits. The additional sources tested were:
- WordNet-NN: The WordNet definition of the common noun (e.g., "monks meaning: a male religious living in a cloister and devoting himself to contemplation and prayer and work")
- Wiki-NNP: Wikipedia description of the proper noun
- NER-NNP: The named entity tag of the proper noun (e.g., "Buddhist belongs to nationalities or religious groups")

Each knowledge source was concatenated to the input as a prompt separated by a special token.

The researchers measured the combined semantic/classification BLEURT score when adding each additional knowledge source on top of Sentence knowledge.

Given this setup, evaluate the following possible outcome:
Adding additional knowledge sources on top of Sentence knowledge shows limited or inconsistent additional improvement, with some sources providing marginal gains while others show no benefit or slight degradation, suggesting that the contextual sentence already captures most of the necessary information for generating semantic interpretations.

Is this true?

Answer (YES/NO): NO